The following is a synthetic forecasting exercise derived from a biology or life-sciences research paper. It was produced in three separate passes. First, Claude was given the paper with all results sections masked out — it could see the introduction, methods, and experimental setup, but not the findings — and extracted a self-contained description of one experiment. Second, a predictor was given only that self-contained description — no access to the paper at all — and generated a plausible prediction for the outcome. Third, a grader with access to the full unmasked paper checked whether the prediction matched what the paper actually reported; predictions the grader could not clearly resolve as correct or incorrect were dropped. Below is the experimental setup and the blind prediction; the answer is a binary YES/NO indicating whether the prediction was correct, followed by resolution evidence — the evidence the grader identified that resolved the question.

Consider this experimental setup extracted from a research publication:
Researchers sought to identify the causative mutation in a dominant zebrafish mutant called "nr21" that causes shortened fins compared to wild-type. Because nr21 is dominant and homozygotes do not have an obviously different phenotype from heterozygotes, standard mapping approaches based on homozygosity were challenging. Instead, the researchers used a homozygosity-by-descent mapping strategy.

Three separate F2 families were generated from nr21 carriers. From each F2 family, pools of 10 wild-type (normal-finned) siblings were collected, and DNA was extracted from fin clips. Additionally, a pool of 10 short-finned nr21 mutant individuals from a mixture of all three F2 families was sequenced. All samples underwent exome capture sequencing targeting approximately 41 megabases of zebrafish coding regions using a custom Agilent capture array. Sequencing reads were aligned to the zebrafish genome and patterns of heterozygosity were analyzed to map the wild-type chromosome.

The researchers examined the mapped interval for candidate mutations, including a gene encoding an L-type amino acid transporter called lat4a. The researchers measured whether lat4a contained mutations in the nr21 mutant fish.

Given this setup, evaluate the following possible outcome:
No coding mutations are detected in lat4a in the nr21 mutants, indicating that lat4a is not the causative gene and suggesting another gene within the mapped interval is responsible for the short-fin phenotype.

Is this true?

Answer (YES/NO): NO